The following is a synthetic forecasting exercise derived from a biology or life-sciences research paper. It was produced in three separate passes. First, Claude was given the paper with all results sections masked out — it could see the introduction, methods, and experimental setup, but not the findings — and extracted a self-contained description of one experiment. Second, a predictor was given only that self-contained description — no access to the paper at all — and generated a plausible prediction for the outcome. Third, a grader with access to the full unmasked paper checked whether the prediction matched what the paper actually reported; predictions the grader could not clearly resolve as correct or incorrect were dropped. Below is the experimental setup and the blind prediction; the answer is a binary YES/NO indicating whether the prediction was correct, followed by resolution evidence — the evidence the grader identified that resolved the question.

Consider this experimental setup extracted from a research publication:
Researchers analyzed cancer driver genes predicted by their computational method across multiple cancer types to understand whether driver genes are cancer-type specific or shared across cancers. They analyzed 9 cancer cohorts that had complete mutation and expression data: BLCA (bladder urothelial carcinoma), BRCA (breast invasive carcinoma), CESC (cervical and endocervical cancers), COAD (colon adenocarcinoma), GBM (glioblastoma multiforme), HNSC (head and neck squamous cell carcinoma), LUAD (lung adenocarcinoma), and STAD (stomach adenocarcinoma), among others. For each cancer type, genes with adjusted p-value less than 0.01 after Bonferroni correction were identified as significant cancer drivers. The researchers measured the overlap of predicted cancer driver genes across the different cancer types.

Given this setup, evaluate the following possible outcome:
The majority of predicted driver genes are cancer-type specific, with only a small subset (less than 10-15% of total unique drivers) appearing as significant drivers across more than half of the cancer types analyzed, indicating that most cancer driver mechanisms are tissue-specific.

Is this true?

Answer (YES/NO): YES